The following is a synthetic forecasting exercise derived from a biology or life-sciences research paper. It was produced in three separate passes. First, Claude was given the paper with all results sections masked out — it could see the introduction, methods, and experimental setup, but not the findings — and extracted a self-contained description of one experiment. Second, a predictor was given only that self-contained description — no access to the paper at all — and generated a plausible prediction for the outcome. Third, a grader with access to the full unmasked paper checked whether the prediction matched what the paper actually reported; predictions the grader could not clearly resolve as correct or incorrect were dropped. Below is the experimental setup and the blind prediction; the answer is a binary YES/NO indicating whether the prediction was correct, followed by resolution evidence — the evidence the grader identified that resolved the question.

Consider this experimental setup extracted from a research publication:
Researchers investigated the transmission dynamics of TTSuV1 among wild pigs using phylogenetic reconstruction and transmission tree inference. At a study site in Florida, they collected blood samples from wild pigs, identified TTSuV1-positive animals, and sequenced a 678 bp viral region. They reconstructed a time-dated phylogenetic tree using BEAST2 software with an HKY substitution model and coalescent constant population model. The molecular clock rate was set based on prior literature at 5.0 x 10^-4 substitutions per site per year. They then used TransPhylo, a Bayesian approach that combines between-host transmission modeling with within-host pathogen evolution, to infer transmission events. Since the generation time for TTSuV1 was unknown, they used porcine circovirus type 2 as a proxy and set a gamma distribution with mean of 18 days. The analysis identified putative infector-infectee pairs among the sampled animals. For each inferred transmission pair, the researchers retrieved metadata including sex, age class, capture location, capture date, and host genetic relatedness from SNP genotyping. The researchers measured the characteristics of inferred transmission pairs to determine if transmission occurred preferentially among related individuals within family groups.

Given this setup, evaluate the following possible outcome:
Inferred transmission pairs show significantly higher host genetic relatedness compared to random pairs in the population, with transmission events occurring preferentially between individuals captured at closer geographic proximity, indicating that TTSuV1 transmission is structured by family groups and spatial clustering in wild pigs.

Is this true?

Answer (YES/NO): YES